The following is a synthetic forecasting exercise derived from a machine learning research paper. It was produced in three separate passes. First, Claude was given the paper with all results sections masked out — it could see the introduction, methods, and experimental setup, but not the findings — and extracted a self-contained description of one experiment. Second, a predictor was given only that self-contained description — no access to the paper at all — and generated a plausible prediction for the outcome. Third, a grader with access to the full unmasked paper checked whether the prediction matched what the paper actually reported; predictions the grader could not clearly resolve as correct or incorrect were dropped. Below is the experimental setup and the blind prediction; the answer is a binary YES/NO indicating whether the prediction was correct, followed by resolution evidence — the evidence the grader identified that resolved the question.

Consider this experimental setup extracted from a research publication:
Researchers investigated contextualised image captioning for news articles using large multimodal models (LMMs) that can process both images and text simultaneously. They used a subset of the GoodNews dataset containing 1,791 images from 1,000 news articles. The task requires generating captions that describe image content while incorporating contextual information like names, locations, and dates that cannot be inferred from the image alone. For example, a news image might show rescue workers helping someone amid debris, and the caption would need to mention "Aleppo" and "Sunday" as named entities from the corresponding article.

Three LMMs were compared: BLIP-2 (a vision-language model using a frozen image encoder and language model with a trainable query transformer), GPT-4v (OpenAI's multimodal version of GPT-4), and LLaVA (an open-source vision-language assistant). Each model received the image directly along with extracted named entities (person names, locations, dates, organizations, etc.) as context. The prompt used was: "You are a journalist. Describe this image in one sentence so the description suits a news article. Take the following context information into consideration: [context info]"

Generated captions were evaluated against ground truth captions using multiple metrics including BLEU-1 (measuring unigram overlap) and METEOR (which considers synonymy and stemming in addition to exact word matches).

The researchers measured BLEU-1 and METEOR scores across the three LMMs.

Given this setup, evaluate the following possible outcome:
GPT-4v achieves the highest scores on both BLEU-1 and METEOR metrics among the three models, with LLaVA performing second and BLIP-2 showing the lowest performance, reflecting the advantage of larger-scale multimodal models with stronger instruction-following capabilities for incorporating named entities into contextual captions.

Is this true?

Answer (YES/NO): NO